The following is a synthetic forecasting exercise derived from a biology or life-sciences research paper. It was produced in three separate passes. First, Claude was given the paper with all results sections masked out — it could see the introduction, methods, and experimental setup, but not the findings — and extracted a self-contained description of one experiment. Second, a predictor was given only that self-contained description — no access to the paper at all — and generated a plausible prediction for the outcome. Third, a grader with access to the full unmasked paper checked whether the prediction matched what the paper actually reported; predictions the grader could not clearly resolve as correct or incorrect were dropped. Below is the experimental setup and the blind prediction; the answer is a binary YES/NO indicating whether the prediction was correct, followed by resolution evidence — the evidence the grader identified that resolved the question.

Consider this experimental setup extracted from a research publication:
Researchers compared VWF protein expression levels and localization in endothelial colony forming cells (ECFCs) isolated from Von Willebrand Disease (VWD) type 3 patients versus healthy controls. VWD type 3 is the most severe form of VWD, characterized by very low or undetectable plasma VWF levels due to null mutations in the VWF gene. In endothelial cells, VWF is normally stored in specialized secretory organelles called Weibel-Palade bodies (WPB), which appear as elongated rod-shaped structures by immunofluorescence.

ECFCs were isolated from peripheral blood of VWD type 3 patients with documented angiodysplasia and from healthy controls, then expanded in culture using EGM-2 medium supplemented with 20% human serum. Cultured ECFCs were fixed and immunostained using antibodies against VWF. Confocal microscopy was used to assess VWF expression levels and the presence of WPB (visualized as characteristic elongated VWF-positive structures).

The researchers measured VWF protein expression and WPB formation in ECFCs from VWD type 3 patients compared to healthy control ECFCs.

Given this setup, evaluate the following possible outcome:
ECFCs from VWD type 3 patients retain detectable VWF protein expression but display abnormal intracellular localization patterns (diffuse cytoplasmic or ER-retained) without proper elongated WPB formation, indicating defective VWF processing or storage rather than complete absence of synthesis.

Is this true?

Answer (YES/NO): YES